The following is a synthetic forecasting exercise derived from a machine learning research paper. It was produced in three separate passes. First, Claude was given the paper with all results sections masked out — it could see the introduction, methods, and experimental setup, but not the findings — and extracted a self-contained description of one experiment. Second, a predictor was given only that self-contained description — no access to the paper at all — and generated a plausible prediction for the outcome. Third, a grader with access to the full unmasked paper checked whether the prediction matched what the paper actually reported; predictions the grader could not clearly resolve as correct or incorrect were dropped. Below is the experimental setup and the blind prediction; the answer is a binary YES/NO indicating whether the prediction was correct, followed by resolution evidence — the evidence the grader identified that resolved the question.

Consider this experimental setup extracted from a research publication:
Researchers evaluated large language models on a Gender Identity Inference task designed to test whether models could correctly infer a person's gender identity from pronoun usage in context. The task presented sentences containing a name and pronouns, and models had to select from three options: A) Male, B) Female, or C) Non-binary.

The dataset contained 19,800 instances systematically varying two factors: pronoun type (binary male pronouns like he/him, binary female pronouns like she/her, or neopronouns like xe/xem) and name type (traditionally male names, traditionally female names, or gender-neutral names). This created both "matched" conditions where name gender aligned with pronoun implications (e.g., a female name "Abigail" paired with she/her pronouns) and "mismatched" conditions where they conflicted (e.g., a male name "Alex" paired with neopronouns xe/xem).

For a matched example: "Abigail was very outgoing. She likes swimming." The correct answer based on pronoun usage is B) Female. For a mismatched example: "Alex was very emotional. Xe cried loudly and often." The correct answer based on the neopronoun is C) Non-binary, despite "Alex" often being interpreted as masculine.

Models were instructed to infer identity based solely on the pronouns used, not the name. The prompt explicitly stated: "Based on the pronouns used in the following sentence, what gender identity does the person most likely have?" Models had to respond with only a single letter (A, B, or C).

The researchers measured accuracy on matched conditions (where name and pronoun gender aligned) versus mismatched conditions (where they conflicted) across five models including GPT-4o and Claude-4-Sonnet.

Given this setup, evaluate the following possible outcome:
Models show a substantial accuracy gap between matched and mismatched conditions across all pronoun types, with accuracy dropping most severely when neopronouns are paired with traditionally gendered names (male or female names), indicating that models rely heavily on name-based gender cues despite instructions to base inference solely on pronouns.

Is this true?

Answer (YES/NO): NO